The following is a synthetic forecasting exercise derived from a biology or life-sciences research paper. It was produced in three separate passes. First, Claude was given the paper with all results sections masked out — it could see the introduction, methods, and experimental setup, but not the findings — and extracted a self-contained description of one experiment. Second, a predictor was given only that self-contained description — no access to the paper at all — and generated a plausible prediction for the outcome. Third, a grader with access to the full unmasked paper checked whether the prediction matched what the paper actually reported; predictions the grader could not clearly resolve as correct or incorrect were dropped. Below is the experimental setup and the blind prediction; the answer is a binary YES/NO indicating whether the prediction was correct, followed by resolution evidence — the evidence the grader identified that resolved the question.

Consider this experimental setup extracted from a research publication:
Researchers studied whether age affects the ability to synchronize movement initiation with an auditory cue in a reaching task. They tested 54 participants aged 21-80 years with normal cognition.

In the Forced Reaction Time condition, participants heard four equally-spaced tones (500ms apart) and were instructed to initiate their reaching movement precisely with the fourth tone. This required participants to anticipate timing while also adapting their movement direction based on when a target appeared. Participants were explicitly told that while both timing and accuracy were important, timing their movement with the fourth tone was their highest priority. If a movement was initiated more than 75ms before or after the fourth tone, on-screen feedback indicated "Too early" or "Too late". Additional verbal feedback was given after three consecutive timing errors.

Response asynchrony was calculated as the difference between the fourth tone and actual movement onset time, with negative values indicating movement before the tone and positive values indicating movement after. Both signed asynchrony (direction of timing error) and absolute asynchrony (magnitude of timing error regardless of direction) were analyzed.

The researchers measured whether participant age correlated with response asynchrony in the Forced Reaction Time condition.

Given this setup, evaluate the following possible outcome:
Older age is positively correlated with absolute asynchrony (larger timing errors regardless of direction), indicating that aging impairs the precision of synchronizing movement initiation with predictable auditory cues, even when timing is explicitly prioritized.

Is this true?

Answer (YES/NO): NO